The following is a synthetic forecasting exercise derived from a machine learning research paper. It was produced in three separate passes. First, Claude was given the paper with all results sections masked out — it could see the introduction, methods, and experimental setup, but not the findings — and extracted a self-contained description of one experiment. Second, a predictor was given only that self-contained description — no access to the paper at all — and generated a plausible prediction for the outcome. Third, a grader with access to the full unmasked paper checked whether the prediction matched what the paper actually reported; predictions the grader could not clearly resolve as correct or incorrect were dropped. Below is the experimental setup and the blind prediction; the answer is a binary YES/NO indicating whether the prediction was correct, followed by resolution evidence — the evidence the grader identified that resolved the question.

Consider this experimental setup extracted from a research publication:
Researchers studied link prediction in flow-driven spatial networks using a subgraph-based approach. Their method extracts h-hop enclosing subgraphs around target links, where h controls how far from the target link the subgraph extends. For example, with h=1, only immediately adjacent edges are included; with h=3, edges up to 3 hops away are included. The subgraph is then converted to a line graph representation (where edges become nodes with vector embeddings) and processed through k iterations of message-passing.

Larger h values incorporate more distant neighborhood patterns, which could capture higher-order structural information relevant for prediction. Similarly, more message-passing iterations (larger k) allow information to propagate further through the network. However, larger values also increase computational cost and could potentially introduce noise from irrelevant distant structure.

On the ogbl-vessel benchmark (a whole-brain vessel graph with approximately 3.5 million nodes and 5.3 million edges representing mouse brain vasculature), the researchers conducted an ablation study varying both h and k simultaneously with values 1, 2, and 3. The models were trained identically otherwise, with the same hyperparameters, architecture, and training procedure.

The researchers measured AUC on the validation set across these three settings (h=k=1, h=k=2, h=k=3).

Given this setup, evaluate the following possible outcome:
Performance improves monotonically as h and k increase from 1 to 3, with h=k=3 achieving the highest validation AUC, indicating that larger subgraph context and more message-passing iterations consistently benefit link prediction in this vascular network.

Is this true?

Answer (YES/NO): NO